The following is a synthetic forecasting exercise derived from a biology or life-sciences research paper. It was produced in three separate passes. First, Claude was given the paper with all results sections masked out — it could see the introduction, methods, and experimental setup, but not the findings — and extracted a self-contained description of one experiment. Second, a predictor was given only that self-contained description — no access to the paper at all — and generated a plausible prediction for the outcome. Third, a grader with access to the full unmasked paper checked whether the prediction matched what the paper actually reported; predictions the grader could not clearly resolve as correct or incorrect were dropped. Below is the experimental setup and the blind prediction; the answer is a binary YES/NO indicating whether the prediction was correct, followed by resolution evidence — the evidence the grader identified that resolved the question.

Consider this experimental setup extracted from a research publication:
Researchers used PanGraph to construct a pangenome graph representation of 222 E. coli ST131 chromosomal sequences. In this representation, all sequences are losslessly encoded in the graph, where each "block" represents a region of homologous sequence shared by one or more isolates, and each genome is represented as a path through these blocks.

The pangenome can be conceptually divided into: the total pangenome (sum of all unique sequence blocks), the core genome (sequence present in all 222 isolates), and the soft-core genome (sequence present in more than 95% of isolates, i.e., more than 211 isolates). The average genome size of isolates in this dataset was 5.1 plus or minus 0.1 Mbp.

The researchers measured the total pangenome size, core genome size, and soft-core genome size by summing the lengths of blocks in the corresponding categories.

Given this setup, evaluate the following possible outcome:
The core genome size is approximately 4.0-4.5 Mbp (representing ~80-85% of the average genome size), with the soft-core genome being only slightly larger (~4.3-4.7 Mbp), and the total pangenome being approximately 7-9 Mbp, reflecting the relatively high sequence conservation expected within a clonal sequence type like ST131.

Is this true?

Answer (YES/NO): NO